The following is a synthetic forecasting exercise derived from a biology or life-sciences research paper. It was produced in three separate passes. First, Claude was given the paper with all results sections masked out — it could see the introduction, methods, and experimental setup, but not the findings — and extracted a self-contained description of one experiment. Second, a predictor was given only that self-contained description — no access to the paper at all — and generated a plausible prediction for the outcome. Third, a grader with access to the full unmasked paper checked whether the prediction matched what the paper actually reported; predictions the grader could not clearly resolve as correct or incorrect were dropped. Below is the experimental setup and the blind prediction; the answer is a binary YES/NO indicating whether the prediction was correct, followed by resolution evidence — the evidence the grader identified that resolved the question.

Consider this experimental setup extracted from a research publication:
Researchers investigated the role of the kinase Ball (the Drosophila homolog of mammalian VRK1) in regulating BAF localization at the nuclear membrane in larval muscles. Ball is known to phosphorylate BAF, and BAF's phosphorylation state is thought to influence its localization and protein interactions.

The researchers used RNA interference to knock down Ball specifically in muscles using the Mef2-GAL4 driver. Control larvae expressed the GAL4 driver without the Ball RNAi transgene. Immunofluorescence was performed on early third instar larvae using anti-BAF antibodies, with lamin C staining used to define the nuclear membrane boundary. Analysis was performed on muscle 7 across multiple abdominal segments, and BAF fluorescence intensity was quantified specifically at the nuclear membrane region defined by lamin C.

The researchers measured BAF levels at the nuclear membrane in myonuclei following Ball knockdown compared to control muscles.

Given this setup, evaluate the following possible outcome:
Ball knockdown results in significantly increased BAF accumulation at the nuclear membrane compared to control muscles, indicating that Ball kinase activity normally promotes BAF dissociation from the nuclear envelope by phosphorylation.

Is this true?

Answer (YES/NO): NO